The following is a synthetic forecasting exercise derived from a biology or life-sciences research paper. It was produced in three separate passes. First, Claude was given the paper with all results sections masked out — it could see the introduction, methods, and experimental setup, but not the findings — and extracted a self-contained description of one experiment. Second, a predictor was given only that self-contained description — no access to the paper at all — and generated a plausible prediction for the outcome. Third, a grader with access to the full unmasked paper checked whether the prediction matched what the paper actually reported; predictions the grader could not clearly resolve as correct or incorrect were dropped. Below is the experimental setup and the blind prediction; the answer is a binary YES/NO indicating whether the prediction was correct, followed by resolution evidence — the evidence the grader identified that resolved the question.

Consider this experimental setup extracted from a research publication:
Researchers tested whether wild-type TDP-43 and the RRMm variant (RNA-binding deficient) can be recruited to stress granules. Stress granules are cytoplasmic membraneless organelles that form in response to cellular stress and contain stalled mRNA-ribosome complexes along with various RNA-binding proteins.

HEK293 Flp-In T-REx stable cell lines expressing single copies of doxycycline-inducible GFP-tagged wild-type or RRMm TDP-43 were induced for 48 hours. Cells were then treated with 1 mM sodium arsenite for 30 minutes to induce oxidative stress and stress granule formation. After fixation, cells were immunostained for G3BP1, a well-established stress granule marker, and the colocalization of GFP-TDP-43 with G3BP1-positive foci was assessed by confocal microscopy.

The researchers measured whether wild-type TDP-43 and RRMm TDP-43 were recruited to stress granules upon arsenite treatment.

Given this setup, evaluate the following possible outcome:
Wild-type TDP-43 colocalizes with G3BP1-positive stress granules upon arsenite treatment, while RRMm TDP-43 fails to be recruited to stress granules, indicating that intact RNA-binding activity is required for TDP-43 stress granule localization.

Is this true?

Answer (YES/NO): YES